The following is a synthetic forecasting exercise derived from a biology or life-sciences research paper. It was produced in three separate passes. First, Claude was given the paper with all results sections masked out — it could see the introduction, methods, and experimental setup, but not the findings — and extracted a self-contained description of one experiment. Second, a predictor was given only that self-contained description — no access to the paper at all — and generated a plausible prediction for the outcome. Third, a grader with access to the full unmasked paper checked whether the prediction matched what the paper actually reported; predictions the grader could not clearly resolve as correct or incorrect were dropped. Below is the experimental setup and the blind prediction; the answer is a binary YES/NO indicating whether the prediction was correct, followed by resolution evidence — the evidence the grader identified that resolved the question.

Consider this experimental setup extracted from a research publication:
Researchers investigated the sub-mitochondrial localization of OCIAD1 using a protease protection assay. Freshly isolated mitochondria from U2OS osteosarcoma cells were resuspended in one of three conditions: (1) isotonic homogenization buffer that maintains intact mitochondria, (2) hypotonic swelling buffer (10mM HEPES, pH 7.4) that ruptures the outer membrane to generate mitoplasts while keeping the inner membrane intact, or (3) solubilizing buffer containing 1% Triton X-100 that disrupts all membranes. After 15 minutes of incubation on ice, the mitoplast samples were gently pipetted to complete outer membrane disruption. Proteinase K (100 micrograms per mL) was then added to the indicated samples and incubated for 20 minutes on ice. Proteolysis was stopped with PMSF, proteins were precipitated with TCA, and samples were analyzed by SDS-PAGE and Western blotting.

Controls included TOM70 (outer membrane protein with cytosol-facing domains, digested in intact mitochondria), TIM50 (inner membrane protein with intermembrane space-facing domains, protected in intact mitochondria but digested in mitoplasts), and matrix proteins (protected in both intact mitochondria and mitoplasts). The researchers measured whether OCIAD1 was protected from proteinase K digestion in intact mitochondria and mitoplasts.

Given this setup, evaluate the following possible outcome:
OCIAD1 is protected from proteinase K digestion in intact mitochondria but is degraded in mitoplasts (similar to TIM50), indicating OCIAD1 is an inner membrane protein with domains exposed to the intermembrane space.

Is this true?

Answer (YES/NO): YES